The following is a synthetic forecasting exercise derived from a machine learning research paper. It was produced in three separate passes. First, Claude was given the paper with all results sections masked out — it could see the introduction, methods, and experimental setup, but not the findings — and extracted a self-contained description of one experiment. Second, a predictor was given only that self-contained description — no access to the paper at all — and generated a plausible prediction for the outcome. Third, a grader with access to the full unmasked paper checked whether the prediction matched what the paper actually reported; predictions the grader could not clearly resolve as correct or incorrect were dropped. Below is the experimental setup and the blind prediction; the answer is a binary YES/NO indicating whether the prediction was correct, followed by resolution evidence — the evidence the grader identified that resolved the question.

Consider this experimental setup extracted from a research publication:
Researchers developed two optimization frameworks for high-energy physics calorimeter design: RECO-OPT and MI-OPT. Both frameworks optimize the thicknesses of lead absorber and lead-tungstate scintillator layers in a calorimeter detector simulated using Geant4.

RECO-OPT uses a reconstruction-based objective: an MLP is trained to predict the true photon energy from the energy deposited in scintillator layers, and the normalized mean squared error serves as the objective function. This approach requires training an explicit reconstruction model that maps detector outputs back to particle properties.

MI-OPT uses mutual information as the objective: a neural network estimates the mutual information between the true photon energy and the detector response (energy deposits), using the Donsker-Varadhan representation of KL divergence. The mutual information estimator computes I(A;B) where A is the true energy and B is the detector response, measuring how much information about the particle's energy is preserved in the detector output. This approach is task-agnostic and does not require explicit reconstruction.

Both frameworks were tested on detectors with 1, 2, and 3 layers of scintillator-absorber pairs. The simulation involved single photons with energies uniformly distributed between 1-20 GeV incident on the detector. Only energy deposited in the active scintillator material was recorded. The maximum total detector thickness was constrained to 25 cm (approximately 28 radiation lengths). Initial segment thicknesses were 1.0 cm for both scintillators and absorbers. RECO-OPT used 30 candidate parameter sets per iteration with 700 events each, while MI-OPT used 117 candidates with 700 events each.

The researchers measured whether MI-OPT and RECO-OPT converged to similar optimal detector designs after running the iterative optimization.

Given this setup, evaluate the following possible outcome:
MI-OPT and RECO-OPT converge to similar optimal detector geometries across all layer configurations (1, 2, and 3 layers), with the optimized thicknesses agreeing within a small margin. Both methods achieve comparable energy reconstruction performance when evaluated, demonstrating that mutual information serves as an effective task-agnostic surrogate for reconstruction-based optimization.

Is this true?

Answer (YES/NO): NO